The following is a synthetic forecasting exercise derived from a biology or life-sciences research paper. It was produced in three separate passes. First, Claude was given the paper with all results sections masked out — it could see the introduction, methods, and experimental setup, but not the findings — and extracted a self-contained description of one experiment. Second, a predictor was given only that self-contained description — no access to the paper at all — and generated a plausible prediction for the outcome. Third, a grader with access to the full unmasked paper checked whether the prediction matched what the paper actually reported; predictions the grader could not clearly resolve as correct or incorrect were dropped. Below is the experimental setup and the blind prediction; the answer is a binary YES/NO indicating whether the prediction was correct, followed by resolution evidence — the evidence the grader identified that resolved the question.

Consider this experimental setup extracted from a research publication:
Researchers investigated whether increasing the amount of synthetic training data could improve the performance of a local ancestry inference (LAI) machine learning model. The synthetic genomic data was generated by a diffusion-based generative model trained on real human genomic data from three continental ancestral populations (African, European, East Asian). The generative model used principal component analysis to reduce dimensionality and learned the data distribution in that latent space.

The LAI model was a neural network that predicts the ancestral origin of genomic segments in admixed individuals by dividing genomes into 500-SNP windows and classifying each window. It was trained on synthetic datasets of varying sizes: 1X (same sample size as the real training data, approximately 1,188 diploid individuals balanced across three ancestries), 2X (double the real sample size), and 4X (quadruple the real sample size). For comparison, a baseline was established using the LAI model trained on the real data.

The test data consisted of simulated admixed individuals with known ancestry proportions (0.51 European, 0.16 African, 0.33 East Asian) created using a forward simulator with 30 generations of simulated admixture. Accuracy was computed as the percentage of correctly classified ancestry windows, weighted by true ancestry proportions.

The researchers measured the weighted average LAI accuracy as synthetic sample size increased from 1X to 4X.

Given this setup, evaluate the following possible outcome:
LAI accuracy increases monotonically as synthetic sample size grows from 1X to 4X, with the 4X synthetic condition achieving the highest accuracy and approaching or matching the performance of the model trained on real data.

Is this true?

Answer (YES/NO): NO